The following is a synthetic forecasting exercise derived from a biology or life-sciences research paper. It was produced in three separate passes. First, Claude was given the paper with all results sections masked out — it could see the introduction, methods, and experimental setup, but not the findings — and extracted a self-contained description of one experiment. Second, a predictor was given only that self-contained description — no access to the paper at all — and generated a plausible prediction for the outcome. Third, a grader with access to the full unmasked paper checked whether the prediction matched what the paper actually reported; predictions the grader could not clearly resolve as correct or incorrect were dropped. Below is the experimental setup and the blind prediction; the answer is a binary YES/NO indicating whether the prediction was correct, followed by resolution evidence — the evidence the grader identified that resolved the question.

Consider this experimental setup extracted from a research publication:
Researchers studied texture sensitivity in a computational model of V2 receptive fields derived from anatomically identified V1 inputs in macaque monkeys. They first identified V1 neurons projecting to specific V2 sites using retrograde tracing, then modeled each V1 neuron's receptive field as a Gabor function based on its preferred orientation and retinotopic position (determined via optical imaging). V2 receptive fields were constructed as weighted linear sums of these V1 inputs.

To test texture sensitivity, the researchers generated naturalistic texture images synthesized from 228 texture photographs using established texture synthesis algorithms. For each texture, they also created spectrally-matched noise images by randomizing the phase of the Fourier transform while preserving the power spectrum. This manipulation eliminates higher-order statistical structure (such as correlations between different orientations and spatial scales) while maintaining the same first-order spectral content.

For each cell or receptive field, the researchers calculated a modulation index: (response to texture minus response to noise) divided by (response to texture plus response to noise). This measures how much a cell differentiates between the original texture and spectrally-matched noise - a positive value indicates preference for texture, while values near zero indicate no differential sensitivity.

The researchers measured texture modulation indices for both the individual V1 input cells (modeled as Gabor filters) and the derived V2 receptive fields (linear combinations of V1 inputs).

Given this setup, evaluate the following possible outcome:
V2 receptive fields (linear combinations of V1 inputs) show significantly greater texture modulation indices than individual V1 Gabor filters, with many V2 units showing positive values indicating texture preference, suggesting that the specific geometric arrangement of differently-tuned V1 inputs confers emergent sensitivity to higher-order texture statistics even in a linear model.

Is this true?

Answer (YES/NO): YES